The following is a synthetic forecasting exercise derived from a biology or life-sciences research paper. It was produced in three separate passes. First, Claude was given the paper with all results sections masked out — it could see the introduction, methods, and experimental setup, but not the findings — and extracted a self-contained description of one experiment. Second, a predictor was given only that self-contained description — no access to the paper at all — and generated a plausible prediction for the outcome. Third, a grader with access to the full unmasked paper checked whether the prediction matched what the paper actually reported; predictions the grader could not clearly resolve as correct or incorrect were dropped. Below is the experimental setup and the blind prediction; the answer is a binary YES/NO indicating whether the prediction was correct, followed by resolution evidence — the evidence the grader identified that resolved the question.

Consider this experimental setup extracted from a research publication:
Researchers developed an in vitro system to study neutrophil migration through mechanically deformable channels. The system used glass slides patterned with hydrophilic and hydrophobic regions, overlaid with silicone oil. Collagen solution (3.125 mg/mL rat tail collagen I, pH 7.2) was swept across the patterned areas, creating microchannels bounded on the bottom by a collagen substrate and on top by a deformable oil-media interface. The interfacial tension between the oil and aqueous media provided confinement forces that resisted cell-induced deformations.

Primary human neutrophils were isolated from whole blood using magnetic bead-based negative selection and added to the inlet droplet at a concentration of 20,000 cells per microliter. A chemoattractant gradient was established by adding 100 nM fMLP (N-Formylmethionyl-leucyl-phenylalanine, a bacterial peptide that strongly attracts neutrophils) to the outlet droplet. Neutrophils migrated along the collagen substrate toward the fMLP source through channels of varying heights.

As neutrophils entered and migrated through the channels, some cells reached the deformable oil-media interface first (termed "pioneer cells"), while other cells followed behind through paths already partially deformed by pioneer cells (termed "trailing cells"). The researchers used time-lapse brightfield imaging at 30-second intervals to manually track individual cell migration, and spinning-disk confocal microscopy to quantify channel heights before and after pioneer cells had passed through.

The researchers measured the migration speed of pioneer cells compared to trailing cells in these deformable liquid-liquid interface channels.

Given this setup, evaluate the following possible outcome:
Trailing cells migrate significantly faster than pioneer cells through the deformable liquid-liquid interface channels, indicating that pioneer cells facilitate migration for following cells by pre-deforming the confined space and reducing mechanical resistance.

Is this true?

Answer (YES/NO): YES